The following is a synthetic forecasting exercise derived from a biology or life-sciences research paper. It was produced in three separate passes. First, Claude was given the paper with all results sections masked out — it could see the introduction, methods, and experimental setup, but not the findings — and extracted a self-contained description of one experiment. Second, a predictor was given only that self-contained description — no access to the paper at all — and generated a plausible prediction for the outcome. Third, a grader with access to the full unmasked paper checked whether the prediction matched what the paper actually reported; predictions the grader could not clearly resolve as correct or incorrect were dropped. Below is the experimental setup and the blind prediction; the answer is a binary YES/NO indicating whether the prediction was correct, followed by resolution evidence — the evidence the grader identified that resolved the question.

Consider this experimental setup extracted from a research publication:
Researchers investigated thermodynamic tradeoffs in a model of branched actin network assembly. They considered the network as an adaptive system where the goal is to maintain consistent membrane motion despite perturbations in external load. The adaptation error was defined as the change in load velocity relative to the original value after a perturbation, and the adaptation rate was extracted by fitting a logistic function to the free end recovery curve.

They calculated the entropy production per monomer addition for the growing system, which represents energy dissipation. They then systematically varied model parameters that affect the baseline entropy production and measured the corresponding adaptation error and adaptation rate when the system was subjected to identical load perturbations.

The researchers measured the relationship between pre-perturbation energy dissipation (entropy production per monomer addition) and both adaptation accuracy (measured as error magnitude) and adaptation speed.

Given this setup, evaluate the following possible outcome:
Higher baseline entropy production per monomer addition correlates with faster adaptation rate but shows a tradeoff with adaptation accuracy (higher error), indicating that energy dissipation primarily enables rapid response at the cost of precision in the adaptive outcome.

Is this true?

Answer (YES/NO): NO